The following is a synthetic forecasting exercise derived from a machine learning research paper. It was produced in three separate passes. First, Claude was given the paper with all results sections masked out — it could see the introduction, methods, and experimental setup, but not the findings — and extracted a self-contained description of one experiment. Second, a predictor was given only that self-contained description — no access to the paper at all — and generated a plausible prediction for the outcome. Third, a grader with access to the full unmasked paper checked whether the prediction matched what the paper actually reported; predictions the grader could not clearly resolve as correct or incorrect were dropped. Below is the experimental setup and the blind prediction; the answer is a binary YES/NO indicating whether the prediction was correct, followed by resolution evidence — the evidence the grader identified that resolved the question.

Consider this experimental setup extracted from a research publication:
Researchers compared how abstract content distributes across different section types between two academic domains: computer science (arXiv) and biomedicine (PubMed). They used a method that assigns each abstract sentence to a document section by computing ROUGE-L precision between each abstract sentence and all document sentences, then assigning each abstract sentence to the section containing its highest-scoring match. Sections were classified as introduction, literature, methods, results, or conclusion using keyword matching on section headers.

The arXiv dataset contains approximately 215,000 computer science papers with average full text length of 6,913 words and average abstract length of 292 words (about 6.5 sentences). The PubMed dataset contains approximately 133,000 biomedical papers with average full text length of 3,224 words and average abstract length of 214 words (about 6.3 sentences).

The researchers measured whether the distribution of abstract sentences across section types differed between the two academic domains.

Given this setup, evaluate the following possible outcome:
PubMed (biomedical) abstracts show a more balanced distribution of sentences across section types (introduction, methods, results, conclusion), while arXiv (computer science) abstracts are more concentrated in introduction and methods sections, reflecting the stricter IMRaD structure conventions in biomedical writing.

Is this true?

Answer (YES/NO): YES